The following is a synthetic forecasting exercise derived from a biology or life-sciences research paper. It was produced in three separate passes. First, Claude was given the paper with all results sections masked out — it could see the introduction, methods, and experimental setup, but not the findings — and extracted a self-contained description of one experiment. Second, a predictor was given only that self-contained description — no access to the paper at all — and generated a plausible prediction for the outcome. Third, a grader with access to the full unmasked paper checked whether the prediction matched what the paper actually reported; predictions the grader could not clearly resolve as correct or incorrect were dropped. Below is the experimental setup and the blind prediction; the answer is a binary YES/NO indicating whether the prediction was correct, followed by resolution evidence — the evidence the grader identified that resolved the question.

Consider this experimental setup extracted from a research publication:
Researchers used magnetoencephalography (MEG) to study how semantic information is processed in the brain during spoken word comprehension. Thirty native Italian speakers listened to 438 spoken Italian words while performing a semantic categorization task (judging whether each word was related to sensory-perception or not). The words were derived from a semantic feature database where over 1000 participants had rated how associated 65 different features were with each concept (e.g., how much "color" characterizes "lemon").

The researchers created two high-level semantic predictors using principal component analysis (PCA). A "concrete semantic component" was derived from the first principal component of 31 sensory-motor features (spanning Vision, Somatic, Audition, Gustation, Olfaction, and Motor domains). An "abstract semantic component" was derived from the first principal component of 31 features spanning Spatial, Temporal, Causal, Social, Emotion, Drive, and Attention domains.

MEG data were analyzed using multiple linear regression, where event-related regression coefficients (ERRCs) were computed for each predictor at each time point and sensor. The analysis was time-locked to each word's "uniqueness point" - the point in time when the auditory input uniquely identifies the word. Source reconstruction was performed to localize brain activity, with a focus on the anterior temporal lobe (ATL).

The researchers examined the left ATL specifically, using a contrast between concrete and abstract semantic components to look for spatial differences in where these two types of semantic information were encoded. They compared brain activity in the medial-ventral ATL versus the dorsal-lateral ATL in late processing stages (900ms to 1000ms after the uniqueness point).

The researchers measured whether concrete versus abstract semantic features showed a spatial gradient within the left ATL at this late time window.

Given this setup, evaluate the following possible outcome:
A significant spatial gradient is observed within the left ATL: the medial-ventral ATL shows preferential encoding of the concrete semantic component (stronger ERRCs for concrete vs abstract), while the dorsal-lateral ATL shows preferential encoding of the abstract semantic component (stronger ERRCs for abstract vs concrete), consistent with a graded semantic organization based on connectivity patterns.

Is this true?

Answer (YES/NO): YES